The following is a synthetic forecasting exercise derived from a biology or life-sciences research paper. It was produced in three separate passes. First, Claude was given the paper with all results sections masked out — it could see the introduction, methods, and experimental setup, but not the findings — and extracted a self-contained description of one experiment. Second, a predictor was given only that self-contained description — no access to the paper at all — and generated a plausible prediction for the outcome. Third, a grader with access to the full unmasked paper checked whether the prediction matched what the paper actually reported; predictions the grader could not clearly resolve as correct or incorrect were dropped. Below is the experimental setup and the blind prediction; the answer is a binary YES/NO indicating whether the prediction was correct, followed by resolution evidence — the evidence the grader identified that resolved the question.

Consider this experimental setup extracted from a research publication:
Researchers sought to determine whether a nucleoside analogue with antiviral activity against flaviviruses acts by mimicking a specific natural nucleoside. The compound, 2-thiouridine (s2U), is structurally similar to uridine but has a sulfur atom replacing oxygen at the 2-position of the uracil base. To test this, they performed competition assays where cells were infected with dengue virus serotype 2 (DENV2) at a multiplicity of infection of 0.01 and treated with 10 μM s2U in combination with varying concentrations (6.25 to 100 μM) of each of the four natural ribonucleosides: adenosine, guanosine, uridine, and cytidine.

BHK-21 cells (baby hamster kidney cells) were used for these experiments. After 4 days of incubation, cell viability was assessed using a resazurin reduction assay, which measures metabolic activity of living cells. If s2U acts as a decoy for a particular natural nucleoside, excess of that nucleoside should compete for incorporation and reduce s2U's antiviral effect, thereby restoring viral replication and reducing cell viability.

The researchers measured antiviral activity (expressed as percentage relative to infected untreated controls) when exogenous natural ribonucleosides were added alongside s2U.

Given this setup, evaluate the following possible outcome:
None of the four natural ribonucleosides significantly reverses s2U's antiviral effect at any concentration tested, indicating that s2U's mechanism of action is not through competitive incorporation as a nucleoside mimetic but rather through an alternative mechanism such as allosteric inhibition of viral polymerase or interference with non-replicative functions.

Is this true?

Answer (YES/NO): NO